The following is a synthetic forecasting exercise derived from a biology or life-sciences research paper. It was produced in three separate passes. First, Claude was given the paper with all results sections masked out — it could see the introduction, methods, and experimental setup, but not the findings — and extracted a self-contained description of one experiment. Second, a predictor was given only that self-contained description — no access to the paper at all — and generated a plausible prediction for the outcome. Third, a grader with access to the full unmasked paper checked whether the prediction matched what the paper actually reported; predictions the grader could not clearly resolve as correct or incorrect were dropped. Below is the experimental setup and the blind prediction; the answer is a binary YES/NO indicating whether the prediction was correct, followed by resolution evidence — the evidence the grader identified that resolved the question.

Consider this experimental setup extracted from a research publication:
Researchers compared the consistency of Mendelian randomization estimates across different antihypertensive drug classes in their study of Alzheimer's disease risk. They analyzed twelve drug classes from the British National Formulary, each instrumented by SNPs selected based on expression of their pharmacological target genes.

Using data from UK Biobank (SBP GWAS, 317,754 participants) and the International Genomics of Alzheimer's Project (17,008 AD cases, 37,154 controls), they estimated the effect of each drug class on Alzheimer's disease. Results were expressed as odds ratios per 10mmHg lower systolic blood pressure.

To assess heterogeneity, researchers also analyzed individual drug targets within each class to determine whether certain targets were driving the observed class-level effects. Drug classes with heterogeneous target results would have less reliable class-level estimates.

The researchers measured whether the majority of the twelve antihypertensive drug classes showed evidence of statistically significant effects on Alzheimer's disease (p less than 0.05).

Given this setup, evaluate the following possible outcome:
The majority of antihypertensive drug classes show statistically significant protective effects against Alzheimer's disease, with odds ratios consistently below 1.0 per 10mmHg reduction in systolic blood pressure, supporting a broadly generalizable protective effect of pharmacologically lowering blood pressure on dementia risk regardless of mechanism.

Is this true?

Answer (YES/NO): NO